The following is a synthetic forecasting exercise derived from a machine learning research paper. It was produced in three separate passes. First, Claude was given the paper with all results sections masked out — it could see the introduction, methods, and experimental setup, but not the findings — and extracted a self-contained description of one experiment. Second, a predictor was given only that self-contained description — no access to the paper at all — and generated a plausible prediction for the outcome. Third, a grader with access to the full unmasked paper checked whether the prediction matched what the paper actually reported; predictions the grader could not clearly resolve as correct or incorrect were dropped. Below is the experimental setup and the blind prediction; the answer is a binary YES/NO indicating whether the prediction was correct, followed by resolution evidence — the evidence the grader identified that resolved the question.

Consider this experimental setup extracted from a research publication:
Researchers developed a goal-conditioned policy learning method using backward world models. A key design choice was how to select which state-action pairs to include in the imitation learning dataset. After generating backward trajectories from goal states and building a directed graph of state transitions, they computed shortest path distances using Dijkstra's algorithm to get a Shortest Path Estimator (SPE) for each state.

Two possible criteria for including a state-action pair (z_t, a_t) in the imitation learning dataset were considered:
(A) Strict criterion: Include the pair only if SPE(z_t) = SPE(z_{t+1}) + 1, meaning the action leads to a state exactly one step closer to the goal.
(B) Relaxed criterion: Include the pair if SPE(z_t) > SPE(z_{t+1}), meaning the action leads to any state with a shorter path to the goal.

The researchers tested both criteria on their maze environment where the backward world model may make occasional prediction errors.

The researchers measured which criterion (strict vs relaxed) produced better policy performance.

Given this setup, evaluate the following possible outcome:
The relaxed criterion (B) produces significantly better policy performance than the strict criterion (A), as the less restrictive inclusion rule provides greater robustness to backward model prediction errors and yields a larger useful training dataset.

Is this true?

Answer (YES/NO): YES